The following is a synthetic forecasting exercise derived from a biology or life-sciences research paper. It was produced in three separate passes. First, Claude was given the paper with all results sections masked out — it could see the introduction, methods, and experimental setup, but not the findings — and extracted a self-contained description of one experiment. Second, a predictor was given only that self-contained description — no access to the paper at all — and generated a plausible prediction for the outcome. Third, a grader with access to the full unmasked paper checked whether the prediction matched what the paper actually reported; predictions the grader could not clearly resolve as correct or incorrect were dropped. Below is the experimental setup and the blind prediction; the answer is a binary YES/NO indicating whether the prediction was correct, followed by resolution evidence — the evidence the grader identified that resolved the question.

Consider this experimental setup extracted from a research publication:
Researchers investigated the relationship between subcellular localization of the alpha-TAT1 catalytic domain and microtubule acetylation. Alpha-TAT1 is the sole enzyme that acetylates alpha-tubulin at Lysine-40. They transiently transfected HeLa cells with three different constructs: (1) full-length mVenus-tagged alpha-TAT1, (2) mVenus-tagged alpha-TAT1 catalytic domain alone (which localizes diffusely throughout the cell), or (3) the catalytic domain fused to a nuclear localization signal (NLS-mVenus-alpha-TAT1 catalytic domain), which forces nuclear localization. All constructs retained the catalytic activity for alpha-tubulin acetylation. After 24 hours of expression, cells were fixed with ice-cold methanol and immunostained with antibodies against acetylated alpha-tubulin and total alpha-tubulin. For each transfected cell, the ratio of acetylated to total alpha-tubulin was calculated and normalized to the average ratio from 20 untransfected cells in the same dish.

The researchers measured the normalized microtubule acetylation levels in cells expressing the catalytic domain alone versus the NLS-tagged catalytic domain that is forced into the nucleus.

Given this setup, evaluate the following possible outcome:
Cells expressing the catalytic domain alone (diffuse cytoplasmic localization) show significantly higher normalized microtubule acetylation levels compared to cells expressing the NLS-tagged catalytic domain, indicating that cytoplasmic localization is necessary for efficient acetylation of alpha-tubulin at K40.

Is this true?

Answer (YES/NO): YES